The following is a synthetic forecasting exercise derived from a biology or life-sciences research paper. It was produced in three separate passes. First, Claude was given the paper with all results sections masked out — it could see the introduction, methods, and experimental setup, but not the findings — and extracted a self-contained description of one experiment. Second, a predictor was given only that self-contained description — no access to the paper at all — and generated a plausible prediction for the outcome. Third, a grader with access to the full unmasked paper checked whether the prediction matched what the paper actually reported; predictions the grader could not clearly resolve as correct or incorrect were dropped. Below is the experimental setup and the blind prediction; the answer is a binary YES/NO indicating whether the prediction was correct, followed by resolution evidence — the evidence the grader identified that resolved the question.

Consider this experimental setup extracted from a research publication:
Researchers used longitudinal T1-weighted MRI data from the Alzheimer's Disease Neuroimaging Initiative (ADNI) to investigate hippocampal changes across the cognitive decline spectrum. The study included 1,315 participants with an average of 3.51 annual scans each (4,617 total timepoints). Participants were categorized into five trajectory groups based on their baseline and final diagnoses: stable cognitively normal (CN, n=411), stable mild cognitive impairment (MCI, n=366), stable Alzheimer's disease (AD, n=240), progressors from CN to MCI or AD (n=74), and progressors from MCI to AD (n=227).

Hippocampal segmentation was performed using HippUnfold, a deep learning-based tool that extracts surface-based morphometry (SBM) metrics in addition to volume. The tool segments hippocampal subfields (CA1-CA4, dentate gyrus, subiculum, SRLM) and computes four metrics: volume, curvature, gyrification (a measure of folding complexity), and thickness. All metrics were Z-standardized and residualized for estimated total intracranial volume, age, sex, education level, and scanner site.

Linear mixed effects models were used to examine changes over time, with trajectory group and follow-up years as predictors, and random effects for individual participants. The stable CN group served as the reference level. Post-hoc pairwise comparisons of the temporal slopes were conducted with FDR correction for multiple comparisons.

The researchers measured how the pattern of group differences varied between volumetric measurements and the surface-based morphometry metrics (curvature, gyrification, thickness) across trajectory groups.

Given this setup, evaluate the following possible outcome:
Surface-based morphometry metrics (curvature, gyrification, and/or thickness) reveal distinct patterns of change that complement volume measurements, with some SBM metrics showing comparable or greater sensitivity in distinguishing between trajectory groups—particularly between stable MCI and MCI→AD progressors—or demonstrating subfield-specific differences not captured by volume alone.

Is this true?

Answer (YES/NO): YES